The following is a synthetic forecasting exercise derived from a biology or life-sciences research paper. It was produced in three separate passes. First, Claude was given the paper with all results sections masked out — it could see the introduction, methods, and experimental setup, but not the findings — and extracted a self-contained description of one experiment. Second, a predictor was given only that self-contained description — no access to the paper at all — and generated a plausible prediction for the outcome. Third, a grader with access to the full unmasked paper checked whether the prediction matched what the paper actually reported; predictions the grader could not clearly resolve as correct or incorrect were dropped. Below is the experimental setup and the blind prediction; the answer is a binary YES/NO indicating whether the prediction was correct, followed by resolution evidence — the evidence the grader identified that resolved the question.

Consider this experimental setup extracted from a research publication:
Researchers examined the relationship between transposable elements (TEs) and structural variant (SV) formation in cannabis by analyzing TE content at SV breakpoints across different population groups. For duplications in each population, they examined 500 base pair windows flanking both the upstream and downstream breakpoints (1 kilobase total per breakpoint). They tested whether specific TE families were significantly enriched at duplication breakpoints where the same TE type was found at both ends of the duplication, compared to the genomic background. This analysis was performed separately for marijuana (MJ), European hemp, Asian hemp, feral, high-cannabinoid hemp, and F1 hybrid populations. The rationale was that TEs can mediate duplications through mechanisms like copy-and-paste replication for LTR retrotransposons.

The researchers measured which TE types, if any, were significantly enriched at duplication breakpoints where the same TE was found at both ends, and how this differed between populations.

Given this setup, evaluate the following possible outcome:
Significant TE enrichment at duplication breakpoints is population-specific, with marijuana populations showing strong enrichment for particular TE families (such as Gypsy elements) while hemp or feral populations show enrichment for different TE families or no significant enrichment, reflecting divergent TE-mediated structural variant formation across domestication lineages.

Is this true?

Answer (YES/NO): YES